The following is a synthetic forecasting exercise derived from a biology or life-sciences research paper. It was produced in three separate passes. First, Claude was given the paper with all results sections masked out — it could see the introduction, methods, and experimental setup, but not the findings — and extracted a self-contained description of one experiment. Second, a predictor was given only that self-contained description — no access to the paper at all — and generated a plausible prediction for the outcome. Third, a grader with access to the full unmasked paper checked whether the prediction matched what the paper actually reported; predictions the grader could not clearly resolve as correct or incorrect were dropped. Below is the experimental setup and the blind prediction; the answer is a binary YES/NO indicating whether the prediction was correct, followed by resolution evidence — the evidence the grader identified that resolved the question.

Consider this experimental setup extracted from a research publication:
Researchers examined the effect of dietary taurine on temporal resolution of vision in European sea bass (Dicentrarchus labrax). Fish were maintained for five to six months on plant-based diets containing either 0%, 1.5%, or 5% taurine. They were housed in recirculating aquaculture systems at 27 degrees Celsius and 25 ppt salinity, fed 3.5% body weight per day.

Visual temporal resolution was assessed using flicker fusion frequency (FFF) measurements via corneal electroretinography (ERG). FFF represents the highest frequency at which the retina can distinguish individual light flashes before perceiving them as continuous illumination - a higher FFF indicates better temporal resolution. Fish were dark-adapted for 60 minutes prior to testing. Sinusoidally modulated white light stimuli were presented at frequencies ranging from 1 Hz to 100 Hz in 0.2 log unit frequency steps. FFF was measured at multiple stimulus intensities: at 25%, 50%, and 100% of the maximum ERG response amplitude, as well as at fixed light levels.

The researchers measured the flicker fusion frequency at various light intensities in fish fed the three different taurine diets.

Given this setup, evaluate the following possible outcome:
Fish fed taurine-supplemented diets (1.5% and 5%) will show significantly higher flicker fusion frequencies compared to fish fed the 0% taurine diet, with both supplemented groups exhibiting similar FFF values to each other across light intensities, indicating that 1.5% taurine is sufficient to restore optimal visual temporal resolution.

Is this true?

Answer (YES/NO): NO